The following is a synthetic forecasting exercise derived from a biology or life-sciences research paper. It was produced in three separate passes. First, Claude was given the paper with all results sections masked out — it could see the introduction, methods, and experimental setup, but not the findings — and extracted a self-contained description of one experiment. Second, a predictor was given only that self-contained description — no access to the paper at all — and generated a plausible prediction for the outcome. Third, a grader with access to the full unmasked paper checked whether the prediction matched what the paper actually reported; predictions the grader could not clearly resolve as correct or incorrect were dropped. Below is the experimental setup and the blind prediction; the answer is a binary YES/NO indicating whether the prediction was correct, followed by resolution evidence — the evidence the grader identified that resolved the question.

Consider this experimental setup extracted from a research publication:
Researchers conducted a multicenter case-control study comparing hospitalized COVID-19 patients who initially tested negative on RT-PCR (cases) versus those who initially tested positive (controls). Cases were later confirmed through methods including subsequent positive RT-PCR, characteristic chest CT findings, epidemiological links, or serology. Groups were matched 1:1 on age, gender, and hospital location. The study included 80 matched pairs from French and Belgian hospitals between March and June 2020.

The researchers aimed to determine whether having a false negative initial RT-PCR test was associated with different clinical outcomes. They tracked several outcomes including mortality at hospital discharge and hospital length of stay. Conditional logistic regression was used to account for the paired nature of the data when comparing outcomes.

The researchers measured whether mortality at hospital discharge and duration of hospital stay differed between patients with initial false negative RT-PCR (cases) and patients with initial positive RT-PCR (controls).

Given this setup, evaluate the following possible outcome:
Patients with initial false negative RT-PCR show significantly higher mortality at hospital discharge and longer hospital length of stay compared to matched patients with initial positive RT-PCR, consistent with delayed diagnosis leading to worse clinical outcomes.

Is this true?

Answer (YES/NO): NO